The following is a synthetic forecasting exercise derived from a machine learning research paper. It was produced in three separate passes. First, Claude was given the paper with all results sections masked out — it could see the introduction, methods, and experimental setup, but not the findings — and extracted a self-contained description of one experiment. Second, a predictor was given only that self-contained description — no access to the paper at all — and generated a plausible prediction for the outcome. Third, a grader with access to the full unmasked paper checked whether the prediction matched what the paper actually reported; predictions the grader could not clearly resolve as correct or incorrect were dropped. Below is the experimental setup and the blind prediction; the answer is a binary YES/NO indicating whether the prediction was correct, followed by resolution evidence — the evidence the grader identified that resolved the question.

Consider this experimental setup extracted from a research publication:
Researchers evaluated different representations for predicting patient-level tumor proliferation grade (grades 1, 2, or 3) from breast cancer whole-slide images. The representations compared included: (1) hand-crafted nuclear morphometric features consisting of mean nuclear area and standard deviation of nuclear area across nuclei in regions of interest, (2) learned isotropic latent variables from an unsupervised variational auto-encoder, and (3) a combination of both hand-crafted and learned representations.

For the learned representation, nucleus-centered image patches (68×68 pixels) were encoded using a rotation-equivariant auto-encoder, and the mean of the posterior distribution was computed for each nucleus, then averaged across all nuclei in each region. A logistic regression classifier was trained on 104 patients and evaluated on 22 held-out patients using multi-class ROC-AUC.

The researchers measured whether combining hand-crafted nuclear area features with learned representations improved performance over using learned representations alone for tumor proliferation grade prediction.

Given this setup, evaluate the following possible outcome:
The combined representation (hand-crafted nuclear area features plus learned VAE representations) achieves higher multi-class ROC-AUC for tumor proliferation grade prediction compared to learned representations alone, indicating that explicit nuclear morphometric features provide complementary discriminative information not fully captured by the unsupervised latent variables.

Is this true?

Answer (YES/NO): YES